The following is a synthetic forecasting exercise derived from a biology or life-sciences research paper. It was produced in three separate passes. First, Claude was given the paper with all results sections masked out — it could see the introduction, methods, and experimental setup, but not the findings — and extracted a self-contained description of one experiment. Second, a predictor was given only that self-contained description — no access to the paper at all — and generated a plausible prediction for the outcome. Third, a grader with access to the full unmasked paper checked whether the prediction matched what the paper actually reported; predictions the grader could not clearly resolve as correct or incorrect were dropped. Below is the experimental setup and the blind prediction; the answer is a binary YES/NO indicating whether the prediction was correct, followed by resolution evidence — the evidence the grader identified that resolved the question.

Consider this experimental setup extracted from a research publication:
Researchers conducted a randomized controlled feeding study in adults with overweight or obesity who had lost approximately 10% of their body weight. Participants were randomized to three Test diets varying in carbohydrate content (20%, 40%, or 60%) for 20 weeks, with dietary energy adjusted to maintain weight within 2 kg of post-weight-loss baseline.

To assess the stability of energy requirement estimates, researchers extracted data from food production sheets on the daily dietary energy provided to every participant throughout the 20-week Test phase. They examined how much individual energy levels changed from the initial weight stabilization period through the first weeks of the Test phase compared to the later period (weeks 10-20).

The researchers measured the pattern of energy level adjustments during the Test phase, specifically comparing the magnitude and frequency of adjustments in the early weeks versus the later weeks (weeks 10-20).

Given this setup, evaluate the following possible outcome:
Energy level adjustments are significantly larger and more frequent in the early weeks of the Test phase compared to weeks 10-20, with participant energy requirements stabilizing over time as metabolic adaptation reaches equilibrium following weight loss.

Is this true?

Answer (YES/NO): YES